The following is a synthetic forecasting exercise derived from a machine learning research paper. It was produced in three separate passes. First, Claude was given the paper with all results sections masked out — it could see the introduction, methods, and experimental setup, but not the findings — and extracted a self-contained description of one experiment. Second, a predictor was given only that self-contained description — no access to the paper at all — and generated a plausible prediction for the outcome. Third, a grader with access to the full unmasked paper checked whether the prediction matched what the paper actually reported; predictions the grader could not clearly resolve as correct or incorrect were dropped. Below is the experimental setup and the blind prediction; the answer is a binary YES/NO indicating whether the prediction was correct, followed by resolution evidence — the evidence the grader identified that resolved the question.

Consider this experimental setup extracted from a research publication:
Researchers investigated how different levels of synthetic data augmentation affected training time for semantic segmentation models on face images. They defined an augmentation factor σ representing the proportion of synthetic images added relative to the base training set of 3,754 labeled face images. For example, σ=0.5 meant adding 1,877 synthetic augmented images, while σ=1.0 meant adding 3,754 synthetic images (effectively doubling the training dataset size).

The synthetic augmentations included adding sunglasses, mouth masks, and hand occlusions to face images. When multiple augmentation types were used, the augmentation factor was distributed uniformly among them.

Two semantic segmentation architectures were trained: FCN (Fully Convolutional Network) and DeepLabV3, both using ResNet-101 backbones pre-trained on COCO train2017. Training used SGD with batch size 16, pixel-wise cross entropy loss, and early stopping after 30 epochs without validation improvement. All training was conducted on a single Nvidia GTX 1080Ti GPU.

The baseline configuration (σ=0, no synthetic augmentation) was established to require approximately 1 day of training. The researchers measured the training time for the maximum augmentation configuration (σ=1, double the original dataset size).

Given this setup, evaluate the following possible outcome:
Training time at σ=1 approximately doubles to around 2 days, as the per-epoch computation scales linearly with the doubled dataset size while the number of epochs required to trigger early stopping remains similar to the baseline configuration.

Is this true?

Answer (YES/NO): NO